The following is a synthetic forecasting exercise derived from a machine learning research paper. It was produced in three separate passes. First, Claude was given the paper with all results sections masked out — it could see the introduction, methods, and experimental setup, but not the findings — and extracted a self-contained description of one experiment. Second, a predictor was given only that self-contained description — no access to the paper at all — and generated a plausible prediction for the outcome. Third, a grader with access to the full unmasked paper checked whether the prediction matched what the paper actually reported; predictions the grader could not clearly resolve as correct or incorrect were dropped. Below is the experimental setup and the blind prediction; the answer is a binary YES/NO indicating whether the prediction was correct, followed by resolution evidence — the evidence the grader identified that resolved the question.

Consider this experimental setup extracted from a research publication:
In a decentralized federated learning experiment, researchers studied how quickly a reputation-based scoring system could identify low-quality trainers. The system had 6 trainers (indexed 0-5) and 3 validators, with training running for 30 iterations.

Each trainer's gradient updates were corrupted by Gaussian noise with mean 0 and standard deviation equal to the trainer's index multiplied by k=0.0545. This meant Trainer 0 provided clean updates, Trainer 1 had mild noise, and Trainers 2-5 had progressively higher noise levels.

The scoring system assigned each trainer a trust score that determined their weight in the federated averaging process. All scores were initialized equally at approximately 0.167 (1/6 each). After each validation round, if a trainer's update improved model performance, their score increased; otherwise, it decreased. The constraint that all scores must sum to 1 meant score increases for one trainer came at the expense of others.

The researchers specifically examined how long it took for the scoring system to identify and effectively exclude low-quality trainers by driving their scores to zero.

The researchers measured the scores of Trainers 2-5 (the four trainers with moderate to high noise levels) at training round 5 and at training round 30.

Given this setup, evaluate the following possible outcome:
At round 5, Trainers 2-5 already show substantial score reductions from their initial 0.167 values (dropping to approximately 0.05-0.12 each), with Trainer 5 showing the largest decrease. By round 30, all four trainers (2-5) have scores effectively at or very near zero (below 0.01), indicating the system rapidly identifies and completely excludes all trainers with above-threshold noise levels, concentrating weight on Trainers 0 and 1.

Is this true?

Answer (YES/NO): NO